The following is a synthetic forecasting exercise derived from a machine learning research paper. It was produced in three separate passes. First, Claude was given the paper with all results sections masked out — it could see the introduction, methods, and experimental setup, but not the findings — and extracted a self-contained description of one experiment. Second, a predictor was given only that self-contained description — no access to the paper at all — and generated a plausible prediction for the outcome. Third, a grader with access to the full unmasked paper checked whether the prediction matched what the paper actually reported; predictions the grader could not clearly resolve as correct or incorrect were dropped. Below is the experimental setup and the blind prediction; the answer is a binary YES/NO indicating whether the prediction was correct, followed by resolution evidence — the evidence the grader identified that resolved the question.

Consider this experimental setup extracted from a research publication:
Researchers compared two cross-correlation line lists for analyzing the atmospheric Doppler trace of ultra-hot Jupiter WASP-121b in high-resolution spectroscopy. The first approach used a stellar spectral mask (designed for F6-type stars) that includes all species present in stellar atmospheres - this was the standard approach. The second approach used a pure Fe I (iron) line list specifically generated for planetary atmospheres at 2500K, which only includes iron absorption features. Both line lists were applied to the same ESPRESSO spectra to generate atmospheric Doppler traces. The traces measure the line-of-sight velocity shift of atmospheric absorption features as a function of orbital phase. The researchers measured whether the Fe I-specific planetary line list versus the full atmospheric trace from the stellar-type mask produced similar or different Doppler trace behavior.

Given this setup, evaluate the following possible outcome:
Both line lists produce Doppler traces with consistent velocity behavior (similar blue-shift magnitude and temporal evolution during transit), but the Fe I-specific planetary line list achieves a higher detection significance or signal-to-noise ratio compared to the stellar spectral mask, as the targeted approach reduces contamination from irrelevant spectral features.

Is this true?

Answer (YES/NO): NO